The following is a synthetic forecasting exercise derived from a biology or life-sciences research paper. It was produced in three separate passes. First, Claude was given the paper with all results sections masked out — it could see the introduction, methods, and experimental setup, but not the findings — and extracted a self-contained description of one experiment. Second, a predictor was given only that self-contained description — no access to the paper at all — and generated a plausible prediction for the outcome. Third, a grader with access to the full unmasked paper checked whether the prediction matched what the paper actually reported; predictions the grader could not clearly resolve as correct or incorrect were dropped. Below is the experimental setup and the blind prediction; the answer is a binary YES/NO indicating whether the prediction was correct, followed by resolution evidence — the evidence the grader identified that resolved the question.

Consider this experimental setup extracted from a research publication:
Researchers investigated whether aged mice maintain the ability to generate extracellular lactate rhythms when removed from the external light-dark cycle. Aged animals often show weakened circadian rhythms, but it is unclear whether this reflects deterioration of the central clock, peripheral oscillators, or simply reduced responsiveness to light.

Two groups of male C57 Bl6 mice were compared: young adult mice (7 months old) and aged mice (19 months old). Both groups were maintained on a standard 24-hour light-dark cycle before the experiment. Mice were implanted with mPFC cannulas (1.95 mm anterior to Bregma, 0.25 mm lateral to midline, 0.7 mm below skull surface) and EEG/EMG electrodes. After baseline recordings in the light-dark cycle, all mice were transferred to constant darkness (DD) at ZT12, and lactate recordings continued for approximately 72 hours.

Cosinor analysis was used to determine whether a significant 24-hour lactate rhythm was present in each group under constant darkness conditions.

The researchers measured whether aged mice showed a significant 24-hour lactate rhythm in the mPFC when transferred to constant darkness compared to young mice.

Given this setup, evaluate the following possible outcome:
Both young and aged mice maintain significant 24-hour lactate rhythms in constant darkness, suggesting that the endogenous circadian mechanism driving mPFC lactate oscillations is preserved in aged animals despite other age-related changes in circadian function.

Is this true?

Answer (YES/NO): NO